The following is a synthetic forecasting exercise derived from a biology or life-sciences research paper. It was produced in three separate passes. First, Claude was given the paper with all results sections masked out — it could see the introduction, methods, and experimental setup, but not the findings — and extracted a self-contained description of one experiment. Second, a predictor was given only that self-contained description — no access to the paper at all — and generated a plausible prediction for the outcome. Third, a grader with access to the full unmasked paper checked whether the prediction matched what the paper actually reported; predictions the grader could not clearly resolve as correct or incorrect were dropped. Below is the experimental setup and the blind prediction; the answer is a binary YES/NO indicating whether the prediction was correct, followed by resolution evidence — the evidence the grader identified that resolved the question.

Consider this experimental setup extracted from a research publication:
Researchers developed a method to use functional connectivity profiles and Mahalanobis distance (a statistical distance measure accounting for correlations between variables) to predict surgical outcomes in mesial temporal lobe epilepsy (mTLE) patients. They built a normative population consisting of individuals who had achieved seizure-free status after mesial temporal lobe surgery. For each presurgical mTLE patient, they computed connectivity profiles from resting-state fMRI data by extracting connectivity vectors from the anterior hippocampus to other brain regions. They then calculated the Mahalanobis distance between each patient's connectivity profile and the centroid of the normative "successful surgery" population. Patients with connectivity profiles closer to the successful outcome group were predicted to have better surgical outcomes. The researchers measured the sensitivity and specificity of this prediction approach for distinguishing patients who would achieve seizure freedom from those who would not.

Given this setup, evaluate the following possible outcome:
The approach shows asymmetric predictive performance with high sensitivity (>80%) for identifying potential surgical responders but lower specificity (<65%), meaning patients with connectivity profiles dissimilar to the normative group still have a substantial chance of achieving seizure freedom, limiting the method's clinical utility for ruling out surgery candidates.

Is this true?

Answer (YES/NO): NO